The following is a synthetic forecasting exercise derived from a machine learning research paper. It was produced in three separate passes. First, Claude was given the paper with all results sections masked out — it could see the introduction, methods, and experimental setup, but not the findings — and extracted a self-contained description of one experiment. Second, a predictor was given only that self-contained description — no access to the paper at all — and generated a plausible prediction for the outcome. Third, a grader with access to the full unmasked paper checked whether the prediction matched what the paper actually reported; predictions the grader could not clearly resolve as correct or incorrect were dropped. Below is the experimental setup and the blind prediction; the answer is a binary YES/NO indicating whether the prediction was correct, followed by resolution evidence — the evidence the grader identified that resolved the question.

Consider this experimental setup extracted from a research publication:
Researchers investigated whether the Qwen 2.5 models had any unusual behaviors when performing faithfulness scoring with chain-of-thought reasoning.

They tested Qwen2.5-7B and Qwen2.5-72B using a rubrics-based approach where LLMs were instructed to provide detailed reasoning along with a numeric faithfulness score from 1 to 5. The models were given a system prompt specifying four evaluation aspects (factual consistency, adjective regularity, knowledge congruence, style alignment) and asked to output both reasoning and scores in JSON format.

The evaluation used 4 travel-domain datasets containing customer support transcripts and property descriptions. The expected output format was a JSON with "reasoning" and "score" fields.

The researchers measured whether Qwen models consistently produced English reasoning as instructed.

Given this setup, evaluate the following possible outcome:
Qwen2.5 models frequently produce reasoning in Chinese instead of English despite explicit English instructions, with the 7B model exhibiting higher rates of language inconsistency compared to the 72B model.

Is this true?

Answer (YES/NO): NO